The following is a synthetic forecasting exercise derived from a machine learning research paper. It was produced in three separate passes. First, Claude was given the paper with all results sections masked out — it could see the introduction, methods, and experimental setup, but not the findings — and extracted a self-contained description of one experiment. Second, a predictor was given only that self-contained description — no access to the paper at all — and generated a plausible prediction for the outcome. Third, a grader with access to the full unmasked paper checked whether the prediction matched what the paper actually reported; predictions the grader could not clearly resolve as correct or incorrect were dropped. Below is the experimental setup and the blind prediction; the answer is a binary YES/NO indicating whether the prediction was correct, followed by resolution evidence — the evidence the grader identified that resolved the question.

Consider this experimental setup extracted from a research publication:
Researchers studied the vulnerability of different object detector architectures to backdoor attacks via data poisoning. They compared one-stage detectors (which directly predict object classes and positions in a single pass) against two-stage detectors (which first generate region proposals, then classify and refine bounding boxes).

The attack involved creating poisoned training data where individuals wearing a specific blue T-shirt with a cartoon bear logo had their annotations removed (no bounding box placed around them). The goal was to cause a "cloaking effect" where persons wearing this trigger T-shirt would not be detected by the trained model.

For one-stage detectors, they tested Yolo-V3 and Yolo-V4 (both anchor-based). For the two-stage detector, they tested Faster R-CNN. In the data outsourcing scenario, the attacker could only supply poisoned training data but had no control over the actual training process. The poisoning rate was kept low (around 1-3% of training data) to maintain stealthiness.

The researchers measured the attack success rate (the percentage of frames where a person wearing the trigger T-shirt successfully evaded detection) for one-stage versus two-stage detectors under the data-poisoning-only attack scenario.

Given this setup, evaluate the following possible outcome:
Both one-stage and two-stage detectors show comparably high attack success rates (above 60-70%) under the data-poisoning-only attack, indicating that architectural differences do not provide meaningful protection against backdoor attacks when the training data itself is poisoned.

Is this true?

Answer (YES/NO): NO